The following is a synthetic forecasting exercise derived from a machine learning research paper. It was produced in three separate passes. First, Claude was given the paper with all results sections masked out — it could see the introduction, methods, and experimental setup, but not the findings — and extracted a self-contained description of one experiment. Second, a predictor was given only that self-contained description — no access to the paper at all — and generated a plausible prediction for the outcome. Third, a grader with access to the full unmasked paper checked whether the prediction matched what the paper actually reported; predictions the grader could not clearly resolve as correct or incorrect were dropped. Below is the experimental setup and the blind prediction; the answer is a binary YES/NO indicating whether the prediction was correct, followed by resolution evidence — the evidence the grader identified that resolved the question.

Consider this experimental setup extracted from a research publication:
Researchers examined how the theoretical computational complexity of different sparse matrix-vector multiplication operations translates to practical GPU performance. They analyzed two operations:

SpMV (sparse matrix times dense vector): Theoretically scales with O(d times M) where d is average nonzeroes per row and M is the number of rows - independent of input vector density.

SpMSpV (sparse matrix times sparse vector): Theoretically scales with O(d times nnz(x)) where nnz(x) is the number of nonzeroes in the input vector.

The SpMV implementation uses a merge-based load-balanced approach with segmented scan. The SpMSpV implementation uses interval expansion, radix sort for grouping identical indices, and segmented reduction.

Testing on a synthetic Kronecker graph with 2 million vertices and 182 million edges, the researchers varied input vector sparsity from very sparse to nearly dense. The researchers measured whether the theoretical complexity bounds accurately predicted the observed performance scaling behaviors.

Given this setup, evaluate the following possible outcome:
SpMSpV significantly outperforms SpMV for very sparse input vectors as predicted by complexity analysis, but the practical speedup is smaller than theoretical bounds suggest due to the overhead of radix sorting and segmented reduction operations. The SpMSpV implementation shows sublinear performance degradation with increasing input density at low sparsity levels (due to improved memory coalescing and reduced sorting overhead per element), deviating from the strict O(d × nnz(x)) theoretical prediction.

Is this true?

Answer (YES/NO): NO